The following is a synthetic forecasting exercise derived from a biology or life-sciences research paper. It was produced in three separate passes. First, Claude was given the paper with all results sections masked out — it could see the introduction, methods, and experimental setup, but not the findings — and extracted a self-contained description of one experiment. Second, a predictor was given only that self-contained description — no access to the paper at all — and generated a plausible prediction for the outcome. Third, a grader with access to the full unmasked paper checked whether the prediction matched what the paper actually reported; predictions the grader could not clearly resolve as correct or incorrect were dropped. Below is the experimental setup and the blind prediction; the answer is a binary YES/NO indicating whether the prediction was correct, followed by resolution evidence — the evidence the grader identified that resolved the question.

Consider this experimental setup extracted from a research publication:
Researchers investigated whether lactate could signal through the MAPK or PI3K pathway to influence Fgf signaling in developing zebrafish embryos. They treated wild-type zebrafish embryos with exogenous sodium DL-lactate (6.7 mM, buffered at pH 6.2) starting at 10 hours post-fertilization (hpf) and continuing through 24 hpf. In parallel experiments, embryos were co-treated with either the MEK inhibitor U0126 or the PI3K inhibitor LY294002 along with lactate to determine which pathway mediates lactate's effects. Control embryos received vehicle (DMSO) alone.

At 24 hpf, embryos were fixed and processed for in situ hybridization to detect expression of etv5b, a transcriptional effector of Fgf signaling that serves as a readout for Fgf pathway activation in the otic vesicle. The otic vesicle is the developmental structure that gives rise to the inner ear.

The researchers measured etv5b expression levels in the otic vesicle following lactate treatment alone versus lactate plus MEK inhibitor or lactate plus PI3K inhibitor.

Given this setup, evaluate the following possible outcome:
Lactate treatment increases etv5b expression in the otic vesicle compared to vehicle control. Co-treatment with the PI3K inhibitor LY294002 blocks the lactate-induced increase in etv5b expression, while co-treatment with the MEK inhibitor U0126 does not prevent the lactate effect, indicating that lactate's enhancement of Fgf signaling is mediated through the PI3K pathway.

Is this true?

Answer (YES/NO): NO